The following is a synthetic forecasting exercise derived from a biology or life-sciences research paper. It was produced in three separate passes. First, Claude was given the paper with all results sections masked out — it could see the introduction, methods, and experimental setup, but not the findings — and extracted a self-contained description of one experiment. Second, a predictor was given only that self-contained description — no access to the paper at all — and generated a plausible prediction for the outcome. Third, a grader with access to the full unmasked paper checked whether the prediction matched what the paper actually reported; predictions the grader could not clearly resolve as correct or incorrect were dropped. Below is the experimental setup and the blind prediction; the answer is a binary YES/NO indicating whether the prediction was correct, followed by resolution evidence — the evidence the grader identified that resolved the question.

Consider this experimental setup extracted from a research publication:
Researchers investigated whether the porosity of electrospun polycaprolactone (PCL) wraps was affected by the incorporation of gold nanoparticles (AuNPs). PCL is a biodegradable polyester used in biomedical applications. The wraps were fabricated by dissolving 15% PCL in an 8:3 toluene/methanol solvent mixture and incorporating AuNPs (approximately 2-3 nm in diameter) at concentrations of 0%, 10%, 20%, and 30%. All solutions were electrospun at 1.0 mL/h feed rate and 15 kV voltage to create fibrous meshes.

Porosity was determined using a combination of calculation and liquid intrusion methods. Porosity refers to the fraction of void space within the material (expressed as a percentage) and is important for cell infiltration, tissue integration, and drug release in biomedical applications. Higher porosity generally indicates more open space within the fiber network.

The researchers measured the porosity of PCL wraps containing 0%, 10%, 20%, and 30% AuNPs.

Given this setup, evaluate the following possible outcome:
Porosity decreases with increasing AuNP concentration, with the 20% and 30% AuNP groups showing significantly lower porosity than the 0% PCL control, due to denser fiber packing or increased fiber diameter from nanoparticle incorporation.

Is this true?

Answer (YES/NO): NO